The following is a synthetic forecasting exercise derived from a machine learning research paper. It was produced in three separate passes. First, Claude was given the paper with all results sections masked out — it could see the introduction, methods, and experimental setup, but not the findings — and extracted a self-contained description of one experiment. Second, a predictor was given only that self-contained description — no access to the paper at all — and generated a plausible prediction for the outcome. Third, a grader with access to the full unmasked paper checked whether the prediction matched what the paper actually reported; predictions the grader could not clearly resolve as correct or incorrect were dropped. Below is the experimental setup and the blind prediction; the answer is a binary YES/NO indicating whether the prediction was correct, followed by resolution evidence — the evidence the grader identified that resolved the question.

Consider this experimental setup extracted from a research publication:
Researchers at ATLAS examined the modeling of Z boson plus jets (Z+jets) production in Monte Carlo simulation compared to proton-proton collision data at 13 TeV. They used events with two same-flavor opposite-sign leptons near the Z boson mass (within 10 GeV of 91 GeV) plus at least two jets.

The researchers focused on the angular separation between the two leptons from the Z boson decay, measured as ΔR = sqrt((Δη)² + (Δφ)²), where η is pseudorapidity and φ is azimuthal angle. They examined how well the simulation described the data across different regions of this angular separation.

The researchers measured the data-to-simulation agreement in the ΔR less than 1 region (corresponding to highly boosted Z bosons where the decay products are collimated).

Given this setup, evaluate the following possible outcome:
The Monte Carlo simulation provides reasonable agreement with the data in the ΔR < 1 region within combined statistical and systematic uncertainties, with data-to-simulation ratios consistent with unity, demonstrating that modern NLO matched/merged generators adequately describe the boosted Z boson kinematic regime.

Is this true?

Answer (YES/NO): NO